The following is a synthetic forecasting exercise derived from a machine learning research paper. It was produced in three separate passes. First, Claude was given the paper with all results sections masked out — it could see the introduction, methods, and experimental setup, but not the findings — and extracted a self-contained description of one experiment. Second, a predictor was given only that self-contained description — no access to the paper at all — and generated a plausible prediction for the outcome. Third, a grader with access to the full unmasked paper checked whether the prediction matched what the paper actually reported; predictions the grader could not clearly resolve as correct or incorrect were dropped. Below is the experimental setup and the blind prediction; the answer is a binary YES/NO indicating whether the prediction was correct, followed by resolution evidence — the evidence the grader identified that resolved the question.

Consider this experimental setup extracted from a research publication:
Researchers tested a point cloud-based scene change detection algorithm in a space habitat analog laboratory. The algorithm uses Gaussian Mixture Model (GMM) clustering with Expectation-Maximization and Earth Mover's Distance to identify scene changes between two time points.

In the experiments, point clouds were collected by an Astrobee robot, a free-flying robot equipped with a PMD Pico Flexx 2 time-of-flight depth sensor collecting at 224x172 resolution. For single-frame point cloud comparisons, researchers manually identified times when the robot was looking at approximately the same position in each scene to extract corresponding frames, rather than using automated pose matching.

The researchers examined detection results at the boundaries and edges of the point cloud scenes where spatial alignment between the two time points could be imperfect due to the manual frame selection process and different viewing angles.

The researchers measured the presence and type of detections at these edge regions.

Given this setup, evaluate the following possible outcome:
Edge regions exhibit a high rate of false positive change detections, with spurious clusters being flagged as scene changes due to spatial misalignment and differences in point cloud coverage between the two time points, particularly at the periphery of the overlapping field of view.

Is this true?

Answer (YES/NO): YES